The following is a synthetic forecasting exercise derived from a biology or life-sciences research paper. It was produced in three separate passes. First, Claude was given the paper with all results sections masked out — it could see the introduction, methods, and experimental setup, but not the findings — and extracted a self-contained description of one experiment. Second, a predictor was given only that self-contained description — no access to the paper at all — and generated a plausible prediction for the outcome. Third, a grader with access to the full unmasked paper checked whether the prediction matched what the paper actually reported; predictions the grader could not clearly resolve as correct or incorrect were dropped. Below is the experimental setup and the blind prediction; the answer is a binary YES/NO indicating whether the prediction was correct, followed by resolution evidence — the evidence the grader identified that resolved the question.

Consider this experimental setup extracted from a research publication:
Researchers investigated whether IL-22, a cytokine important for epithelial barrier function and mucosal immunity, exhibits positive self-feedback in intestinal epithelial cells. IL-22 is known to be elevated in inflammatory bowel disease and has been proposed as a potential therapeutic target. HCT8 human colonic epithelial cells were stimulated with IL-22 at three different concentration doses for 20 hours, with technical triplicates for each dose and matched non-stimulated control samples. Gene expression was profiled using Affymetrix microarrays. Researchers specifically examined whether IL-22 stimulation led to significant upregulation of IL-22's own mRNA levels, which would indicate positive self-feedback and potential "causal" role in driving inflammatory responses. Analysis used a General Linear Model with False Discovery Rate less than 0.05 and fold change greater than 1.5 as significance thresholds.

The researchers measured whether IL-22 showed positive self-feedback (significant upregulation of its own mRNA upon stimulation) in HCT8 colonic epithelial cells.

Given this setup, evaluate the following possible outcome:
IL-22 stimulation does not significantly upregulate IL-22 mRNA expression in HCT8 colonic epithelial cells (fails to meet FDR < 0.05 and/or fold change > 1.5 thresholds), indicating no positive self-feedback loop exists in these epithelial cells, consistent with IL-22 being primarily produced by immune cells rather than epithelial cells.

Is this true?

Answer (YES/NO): YES